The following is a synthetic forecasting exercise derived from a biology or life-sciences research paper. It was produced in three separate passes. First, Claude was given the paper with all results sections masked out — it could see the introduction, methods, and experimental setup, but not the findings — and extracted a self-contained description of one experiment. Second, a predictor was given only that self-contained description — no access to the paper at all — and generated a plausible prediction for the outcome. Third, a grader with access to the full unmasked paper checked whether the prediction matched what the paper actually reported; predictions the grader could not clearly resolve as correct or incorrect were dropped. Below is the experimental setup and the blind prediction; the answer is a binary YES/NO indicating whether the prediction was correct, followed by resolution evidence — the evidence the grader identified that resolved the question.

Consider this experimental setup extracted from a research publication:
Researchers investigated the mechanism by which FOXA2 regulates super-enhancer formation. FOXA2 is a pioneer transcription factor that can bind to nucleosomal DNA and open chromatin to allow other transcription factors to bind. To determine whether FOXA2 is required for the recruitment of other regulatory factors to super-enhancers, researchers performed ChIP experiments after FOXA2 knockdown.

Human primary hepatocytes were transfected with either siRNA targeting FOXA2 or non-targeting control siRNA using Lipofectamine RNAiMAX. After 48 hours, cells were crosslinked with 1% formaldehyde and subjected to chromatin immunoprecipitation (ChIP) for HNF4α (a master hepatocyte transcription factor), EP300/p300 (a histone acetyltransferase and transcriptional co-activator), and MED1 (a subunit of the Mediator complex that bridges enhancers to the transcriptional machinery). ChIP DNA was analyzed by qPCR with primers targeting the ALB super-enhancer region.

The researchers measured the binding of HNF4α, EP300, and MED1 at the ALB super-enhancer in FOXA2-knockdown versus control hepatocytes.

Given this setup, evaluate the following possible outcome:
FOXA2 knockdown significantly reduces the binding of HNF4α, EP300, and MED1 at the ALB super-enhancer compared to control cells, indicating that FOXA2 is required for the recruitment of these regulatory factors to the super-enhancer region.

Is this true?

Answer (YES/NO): YES